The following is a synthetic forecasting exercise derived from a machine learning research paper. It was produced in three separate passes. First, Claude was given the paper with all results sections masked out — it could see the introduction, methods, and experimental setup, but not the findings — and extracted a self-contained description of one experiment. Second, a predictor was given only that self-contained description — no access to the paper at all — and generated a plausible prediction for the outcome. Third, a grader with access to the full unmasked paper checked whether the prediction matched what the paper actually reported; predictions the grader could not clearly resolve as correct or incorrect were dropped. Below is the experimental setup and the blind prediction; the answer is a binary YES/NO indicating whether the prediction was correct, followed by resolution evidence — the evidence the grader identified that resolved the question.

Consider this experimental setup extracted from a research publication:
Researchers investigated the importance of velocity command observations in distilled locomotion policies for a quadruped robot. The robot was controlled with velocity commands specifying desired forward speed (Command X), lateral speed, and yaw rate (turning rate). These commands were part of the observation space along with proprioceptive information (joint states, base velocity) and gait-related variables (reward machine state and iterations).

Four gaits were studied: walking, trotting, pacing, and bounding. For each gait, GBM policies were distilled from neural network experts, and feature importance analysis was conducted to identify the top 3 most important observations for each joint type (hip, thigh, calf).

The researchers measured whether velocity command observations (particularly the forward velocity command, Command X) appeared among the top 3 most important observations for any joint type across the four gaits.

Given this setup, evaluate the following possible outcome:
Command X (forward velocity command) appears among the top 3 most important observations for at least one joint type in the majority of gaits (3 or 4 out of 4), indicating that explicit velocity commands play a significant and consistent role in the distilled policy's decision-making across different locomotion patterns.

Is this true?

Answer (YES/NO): YES